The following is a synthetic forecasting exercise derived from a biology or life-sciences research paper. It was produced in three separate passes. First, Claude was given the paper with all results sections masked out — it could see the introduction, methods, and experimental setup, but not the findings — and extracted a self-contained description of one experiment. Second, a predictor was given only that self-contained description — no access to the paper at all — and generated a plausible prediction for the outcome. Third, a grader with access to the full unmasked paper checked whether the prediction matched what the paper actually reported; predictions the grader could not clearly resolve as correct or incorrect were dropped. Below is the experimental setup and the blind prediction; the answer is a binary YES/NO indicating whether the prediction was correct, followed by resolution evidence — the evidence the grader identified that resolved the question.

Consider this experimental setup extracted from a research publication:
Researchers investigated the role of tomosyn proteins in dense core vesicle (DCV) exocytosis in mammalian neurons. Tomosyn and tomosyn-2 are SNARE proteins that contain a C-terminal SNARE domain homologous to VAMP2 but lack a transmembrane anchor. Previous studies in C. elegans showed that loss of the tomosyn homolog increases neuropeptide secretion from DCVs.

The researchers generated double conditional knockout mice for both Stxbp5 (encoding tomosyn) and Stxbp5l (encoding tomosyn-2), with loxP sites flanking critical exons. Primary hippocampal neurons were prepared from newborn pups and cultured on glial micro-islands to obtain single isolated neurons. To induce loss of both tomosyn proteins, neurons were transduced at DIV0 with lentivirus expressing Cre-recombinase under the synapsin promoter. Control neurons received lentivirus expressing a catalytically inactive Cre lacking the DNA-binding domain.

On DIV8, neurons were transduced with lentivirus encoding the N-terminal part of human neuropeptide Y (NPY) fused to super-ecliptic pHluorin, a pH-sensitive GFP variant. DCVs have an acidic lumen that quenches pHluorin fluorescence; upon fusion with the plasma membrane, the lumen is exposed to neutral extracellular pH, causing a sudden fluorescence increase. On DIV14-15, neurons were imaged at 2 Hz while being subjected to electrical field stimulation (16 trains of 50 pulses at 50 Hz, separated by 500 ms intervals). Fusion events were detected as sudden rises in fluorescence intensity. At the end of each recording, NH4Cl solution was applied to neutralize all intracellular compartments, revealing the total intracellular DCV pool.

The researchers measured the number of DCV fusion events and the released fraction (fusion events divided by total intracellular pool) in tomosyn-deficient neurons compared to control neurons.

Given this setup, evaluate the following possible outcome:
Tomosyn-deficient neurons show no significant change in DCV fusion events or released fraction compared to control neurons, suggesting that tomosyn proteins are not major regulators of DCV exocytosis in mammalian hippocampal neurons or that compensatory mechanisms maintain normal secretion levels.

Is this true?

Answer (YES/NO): YES